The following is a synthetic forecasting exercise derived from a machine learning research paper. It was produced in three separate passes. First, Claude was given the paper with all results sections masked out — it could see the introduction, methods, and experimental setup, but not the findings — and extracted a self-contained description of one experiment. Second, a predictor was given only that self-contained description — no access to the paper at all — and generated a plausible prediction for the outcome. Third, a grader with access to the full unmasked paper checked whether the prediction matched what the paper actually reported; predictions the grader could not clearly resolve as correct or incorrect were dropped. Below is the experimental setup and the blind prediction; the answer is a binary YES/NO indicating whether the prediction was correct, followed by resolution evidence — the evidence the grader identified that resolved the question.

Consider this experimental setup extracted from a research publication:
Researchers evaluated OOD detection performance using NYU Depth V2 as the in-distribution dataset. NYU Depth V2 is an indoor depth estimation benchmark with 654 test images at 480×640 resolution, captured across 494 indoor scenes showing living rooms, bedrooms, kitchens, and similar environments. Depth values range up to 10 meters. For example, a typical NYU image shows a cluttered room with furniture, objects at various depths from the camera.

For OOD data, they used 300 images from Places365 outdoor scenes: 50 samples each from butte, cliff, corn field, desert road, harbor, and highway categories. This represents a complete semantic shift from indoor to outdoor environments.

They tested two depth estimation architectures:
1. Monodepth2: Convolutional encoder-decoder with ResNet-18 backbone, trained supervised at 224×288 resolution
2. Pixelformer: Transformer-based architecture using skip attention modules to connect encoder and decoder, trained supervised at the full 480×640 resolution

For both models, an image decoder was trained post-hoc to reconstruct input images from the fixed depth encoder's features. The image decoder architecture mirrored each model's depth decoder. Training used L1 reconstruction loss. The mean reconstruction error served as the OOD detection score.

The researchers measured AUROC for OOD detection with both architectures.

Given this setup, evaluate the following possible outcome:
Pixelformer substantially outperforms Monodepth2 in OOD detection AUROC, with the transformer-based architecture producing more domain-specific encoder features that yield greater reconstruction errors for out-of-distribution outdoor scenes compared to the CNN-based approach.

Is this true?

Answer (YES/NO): YES